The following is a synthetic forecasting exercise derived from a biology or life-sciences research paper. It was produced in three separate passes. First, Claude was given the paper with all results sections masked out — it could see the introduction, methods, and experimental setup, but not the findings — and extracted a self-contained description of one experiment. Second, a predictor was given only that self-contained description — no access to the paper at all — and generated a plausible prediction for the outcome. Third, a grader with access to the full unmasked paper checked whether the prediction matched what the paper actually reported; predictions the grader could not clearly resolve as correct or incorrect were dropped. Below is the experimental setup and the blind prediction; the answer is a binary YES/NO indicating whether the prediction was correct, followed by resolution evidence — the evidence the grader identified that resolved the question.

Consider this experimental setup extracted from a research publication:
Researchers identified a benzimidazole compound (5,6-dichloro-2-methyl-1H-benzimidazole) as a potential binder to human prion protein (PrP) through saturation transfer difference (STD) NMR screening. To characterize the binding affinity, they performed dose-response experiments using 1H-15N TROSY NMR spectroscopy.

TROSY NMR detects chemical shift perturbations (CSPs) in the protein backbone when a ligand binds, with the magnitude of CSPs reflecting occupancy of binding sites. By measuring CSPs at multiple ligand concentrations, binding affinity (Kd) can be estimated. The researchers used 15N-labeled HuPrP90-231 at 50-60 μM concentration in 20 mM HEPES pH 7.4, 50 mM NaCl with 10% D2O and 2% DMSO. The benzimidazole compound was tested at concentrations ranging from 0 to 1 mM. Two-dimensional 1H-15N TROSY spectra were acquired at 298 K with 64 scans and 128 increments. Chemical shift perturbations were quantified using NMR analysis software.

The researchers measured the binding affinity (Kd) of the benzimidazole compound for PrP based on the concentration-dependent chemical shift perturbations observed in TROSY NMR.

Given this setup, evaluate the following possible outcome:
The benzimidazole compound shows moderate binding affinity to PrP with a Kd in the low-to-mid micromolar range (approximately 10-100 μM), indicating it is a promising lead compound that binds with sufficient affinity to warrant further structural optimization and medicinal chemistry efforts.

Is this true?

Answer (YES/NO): NO